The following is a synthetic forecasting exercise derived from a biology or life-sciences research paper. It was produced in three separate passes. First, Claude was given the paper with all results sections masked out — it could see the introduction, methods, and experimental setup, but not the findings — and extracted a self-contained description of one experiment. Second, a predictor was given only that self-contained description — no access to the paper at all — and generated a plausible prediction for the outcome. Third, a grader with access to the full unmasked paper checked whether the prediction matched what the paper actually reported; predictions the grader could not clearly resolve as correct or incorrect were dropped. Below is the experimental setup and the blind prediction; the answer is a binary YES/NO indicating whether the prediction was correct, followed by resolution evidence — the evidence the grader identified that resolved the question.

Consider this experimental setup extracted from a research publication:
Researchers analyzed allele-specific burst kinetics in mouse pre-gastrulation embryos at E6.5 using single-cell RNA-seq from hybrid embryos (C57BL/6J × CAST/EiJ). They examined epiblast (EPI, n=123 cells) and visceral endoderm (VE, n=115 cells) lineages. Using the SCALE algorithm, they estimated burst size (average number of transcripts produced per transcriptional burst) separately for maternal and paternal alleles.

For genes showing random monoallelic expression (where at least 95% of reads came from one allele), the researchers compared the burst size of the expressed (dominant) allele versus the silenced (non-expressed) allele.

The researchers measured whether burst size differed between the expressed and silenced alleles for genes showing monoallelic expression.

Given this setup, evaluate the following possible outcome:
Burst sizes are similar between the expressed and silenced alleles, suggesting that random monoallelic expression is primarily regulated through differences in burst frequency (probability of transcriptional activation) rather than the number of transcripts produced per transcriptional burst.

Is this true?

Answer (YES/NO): YES